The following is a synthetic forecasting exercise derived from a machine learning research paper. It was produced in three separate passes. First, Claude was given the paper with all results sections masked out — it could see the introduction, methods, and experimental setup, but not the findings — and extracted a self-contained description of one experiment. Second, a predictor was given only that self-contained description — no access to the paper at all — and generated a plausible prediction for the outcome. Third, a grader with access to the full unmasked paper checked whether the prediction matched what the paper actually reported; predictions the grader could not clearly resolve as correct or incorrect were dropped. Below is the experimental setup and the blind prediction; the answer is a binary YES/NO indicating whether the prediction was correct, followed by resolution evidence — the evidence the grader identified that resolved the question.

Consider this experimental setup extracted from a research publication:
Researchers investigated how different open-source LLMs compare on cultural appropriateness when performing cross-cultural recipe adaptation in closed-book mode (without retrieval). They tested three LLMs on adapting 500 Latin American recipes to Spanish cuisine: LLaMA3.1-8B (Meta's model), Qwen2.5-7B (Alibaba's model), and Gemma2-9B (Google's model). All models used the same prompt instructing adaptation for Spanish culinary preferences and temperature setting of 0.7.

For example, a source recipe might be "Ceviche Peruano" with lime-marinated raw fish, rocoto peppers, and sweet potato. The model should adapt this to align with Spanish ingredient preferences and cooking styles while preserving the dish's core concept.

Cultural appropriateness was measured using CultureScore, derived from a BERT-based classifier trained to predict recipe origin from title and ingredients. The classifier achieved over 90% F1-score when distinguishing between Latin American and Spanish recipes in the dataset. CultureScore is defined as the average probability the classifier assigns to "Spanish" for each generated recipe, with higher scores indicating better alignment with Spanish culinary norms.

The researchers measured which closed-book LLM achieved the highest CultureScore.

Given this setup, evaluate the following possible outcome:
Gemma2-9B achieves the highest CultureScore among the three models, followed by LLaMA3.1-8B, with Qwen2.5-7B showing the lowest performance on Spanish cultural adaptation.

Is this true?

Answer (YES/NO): YES